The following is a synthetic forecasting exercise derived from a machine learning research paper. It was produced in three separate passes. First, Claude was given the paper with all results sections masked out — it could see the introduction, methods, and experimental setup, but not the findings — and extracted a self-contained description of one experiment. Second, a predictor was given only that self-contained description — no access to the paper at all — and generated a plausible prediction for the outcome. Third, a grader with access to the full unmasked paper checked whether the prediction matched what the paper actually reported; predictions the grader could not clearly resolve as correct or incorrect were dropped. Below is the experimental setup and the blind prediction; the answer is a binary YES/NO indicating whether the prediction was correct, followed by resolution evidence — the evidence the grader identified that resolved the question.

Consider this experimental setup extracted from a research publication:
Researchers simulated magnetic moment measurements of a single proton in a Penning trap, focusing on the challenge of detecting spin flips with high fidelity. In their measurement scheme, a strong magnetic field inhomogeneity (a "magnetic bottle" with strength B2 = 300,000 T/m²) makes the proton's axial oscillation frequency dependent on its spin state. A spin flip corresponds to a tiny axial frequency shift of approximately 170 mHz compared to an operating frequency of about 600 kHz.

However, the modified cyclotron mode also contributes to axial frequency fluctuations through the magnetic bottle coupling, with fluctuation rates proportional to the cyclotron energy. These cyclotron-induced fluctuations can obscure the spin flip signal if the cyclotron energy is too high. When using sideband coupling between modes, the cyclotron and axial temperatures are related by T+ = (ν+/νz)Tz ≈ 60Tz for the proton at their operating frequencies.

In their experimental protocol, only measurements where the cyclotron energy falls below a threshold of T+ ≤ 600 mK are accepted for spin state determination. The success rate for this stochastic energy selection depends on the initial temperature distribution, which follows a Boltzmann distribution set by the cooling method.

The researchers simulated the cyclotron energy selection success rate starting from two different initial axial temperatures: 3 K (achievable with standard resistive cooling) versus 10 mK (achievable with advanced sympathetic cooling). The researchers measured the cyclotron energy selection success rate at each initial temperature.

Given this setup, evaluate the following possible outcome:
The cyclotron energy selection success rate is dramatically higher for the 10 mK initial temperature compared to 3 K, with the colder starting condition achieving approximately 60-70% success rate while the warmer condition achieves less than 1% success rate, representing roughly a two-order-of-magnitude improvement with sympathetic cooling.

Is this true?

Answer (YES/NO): NO